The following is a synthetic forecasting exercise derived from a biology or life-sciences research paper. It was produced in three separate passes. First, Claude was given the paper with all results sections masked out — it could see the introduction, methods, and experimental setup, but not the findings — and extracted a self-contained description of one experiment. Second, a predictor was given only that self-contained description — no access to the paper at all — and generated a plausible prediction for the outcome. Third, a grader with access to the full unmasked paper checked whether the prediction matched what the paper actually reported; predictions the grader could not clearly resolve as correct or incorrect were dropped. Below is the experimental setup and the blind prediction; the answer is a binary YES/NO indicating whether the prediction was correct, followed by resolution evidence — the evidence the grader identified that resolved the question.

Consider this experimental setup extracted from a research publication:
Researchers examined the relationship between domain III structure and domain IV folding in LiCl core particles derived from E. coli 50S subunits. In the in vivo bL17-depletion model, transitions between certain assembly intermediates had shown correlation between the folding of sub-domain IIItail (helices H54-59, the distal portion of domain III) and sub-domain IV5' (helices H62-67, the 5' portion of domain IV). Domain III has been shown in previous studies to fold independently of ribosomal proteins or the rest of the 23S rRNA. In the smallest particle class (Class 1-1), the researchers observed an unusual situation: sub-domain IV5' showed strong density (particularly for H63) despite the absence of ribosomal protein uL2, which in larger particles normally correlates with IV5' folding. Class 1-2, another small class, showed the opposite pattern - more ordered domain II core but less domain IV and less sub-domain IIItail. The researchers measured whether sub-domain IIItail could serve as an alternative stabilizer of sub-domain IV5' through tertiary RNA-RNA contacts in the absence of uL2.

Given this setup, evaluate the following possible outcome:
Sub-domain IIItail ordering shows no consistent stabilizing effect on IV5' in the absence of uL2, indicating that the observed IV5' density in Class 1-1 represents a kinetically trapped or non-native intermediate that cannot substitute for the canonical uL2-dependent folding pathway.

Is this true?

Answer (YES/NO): NO